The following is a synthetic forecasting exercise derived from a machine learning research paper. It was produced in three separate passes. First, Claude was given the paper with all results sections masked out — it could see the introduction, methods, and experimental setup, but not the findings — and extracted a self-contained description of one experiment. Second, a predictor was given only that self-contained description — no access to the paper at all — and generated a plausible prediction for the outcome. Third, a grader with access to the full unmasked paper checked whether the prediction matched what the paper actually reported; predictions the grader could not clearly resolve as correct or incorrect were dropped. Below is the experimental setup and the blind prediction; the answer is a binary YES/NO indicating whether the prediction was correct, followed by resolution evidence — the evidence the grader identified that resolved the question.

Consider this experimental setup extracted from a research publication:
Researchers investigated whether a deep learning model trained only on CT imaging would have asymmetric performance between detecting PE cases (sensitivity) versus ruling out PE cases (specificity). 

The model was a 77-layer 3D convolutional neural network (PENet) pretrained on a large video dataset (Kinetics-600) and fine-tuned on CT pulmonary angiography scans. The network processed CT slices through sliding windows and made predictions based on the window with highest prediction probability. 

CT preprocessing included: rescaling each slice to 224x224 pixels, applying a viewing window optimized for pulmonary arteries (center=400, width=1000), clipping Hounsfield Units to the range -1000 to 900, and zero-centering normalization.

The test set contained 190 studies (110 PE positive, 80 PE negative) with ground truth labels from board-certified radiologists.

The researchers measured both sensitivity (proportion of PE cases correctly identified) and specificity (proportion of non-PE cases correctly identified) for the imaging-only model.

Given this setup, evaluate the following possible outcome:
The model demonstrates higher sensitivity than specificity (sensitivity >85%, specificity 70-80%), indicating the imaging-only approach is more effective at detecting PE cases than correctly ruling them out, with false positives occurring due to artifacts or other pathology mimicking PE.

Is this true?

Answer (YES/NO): NO